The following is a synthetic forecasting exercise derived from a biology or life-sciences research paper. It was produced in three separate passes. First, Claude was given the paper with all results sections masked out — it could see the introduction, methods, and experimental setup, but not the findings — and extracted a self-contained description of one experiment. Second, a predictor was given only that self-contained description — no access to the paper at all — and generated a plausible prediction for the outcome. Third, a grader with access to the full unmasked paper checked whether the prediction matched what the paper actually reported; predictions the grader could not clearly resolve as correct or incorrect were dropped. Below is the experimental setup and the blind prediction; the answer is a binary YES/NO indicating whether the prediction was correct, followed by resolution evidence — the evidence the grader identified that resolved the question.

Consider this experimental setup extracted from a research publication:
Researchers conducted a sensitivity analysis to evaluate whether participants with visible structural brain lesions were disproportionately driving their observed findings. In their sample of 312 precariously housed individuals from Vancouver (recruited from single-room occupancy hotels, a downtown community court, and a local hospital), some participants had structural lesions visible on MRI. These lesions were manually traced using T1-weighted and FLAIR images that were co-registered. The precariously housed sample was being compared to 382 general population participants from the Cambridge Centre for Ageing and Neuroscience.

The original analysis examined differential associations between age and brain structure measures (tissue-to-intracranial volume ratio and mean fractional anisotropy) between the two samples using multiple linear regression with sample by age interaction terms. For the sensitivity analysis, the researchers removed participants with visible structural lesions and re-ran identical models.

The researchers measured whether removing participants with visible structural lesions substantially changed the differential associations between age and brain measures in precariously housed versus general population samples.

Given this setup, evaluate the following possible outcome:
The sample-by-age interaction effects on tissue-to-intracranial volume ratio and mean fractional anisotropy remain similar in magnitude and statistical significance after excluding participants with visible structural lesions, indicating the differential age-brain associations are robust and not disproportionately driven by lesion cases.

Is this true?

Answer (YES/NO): YES